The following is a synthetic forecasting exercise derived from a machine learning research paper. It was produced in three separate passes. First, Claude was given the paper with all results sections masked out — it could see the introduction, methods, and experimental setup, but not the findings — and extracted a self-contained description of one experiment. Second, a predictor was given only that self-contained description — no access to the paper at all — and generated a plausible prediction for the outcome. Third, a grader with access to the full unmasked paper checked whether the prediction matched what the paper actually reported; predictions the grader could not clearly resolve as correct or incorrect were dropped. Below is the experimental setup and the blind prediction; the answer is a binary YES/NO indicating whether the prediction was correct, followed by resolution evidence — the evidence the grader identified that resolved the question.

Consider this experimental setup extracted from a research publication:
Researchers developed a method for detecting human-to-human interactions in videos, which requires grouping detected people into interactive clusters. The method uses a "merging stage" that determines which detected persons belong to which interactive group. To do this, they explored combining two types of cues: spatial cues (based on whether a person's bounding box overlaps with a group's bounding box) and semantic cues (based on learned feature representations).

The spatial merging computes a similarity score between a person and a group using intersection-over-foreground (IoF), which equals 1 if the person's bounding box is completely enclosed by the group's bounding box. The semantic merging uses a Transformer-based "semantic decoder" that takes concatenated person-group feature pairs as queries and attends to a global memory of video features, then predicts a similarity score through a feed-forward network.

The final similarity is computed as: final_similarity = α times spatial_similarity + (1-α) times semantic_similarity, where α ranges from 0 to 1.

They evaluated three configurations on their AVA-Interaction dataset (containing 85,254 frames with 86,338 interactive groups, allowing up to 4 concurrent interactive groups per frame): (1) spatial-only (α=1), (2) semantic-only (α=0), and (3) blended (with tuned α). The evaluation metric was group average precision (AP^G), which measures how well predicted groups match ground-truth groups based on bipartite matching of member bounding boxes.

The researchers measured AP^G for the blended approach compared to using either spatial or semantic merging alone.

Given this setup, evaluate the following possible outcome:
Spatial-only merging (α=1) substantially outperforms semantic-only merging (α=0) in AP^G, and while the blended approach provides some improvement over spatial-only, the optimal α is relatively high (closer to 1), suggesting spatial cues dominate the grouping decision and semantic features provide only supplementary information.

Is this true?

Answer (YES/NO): NO